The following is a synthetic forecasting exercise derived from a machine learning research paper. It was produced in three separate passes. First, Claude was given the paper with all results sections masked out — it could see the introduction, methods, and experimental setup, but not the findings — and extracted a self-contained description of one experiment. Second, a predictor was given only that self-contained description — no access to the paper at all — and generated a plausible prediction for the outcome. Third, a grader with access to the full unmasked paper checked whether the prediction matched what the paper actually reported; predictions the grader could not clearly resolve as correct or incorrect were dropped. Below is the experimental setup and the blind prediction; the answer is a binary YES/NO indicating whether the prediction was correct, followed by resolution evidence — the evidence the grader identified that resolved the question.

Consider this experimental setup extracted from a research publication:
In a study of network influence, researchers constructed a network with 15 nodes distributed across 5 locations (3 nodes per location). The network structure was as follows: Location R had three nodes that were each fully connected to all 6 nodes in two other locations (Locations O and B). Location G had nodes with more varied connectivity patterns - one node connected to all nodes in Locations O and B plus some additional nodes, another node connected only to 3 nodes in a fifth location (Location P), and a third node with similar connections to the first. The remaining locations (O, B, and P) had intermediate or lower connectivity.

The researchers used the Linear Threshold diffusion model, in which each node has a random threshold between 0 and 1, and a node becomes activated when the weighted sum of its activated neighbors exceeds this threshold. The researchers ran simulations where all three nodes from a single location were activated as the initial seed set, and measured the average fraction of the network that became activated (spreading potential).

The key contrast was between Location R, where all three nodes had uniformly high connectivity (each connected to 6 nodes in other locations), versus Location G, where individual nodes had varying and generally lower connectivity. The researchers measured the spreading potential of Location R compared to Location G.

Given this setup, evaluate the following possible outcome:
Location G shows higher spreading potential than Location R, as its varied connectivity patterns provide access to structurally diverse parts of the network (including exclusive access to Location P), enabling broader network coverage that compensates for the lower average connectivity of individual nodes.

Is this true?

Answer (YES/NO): YES